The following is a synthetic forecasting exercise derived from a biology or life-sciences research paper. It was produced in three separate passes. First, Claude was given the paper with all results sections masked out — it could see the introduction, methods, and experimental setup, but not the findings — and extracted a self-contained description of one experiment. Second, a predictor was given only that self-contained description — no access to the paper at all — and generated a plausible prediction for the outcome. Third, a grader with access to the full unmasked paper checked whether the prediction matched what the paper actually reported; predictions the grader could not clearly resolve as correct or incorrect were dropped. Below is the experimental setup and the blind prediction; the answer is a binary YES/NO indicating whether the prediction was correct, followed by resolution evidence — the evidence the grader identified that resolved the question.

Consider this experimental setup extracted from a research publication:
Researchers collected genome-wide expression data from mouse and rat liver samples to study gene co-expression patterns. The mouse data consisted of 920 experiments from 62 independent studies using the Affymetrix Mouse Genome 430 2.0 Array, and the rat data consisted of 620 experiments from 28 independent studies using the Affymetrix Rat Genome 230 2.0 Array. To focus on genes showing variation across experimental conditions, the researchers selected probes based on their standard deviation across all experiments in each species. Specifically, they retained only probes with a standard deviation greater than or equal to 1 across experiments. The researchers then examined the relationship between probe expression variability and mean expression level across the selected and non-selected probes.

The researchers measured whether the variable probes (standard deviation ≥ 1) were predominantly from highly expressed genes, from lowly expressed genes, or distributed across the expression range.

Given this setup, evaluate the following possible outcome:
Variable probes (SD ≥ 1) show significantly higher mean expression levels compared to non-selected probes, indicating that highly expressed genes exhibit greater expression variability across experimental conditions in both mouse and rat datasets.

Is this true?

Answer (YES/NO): NO